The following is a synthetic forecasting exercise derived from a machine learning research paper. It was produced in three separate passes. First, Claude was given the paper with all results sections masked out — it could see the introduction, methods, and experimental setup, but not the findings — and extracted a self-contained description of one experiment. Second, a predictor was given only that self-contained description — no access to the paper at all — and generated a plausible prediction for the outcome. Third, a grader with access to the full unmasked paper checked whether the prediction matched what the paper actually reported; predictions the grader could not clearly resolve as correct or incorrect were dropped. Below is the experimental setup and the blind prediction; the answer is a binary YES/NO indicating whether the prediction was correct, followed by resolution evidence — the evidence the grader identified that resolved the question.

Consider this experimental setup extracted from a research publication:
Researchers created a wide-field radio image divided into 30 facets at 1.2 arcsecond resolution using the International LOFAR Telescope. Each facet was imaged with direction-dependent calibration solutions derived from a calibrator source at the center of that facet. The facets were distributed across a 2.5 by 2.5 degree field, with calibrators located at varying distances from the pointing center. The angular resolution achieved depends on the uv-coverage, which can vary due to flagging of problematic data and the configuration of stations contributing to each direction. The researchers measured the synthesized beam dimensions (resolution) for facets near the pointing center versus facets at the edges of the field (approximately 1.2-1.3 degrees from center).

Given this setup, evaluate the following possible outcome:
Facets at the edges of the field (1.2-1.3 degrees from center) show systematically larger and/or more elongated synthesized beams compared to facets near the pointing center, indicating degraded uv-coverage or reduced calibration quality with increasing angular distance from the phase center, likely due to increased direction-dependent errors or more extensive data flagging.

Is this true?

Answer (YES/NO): YES